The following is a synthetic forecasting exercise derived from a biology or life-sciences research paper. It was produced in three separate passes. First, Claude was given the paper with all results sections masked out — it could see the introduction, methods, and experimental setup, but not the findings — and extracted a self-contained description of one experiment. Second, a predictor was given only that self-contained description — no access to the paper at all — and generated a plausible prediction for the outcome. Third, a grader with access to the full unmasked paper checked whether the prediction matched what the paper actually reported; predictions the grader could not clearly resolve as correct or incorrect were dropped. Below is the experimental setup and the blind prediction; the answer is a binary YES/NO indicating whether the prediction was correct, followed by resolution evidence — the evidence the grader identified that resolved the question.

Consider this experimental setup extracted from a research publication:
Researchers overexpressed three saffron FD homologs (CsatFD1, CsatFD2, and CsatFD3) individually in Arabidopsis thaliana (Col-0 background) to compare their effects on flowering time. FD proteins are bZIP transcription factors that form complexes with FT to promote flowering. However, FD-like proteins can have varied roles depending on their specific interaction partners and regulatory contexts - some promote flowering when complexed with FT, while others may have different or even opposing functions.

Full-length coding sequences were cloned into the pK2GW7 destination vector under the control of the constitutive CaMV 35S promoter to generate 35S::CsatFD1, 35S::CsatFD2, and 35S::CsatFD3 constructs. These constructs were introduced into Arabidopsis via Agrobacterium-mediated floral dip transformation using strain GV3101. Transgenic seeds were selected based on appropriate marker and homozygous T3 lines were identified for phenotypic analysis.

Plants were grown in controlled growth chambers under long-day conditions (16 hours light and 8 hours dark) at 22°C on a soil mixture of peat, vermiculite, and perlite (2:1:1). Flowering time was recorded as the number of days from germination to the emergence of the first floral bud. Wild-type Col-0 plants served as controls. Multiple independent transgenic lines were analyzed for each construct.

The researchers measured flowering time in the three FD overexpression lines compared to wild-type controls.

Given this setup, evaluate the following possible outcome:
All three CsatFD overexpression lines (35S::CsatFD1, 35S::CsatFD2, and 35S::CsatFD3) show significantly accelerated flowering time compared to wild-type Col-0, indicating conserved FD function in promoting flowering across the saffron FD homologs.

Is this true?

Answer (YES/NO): NO